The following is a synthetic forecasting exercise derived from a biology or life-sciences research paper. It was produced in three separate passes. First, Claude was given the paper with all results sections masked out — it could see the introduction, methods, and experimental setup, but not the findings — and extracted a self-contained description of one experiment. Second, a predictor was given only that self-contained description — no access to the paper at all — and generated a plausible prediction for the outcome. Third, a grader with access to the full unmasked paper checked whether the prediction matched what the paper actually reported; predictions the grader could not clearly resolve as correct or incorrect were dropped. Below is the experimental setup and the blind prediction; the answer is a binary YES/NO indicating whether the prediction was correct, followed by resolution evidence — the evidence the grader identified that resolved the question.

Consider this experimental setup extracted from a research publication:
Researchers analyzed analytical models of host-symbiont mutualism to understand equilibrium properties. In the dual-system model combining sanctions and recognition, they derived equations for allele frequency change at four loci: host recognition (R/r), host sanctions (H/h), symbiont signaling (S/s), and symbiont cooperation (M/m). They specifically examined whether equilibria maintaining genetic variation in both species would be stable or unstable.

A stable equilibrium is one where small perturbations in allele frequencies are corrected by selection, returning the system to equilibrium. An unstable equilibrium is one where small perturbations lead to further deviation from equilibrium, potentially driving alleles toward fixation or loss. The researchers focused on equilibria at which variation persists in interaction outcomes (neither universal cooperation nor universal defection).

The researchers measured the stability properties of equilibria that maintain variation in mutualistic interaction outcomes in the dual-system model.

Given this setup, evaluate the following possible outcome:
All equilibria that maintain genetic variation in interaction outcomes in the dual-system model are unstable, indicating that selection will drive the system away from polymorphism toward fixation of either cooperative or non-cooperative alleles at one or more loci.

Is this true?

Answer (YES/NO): YES